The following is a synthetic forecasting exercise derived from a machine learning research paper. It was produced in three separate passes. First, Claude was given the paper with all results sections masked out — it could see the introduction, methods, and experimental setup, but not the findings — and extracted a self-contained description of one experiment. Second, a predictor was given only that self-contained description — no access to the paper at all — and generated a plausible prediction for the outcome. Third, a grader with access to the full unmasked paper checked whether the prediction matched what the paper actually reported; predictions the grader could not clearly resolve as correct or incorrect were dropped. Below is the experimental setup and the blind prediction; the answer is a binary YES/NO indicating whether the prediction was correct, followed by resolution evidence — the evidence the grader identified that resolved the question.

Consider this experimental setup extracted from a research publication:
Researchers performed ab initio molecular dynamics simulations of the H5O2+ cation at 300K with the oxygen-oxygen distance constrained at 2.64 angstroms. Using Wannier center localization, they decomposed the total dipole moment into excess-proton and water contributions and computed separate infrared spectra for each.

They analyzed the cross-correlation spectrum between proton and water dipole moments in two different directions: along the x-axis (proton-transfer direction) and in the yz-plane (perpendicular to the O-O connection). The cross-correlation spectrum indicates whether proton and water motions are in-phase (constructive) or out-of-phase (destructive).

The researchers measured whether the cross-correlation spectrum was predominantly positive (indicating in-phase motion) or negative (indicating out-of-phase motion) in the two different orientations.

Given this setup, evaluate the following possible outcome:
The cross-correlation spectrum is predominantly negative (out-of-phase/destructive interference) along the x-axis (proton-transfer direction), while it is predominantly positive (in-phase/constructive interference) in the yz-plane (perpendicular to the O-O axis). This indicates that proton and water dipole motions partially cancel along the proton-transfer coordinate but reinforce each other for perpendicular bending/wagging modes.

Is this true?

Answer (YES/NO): NO